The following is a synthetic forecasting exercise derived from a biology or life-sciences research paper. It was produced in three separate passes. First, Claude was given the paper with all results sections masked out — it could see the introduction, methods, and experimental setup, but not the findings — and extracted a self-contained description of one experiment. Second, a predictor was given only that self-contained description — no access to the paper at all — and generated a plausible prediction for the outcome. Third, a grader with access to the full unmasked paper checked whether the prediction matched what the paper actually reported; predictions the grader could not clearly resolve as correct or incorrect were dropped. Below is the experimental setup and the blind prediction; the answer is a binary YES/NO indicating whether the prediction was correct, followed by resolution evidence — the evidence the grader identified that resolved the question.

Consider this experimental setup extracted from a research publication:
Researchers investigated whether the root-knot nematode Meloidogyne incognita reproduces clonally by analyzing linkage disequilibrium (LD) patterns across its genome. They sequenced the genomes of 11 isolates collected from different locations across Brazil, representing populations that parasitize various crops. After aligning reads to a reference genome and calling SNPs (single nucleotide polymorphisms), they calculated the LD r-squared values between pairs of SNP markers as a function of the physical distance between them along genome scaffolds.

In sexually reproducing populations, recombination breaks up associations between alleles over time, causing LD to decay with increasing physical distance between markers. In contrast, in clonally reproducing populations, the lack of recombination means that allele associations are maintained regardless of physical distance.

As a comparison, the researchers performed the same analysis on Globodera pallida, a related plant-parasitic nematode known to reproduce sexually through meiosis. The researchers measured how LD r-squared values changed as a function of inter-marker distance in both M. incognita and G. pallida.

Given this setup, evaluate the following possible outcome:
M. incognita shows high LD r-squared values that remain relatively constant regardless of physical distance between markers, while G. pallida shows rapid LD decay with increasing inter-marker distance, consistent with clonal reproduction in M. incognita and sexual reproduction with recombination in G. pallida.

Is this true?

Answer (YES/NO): YES